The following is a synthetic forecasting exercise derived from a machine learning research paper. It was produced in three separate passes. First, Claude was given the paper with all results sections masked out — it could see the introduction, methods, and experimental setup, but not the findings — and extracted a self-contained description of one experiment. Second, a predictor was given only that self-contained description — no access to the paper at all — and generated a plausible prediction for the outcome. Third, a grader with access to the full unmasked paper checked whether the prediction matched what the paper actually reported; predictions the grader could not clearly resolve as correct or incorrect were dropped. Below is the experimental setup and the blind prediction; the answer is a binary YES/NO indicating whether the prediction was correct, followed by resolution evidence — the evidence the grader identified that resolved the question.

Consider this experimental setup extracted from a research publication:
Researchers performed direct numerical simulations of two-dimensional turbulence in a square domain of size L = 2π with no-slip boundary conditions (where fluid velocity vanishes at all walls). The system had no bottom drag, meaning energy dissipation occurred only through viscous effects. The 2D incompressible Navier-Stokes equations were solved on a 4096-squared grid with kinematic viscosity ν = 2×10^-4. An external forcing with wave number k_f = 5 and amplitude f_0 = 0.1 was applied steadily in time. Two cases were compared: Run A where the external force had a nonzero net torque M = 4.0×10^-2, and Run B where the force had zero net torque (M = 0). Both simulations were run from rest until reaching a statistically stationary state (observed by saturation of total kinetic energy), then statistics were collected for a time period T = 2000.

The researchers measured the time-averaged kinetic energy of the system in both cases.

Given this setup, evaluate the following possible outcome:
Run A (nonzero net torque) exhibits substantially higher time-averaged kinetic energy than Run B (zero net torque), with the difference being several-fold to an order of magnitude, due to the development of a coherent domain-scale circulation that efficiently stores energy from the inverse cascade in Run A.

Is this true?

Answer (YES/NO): NO